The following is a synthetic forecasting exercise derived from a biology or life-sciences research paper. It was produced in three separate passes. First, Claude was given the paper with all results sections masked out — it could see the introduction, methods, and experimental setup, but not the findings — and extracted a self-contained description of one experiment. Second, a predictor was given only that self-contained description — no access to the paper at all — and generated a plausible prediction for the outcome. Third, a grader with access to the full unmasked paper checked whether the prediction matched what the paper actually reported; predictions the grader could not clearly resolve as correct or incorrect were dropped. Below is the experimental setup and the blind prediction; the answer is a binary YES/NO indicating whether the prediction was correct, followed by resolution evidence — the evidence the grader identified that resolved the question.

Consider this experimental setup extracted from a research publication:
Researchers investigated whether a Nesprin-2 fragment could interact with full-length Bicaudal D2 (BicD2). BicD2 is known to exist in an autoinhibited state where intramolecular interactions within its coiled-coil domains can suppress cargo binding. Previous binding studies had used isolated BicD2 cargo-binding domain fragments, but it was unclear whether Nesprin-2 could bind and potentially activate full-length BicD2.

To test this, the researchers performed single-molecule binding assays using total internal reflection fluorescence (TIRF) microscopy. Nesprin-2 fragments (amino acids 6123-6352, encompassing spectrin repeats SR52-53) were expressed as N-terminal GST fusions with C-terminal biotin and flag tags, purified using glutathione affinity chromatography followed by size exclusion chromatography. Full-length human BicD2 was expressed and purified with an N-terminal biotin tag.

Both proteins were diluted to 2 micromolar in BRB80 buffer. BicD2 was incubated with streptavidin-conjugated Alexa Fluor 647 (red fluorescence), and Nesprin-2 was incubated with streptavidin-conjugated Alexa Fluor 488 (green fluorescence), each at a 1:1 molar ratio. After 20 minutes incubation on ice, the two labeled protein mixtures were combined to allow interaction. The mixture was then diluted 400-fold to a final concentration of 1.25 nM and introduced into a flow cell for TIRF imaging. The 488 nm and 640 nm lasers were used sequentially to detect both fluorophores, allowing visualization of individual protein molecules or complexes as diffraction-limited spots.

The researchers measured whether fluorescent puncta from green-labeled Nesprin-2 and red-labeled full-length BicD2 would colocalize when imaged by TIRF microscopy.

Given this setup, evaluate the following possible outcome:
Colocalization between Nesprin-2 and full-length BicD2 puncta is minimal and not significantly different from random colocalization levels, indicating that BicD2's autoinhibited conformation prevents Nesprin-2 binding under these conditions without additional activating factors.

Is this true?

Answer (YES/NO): NO